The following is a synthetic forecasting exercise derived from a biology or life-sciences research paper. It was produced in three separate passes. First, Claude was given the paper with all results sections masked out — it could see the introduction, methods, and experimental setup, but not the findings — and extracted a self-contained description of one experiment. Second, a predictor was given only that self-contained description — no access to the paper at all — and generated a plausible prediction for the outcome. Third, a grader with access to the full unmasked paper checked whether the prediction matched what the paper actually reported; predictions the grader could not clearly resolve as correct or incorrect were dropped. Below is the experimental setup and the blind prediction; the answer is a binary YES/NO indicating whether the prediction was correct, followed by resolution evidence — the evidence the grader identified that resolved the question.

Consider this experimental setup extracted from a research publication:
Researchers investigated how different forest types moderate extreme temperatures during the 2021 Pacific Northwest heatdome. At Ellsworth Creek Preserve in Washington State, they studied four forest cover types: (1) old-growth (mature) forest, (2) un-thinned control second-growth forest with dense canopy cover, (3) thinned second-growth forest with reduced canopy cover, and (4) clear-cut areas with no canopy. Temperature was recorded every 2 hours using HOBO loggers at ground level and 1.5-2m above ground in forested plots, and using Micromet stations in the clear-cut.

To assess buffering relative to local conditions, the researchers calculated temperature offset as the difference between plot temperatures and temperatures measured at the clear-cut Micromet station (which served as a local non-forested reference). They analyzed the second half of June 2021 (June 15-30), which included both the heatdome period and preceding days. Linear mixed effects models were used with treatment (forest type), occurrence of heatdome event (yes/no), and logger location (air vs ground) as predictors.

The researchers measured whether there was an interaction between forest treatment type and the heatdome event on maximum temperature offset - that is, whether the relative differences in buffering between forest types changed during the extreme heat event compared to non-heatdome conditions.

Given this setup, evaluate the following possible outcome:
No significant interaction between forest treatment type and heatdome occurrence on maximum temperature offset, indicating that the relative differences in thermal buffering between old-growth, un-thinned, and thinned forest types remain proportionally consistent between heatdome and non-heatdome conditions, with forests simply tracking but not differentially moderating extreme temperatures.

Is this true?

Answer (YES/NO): YES